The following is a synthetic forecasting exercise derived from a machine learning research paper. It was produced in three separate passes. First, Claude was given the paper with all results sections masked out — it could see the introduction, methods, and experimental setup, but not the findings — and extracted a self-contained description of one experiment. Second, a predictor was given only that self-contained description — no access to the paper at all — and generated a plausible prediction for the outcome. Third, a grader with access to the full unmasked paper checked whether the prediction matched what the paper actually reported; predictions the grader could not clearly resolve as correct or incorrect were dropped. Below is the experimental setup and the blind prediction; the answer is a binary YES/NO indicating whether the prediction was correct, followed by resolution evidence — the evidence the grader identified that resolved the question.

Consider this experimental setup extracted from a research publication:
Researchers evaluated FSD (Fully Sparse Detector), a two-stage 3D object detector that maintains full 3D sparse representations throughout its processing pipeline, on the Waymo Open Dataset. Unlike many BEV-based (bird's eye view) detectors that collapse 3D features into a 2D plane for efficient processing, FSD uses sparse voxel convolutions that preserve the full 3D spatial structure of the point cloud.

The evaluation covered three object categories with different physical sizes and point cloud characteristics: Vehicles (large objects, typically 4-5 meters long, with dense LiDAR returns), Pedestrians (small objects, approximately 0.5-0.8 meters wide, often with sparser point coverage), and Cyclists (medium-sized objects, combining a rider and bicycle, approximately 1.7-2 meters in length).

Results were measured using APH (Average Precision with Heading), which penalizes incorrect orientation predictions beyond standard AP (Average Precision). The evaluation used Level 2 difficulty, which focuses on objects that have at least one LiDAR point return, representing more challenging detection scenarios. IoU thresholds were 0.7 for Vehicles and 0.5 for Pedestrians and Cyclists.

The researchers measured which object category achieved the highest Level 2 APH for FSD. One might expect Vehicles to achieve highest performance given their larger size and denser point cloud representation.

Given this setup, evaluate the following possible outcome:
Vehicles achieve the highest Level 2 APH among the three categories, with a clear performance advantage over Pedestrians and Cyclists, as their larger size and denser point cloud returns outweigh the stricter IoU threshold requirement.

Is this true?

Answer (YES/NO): NO